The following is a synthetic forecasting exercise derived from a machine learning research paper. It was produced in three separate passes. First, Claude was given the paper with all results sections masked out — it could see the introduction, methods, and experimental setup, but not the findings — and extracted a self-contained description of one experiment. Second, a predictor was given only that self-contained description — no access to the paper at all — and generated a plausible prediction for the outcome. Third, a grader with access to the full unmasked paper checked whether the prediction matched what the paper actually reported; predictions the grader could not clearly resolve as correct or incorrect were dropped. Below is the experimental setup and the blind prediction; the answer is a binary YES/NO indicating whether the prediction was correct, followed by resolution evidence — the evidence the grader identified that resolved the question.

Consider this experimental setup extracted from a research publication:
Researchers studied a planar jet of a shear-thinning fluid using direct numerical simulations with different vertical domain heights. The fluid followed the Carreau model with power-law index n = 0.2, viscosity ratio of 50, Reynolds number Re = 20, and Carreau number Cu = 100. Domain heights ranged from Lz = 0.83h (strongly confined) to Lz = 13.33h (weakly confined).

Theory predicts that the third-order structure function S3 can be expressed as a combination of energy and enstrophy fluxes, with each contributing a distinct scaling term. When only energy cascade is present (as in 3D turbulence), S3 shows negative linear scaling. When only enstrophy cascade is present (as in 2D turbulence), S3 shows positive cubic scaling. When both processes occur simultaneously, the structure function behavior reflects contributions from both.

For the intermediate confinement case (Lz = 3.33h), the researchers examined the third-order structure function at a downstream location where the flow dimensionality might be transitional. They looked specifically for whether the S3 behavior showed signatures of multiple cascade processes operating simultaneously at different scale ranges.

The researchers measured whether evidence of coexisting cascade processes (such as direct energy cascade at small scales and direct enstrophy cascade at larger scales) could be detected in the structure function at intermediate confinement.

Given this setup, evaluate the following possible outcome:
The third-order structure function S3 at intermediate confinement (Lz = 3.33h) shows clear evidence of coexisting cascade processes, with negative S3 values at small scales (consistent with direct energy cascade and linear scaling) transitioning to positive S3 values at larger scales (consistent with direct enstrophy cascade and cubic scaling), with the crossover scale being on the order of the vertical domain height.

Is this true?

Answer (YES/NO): YES